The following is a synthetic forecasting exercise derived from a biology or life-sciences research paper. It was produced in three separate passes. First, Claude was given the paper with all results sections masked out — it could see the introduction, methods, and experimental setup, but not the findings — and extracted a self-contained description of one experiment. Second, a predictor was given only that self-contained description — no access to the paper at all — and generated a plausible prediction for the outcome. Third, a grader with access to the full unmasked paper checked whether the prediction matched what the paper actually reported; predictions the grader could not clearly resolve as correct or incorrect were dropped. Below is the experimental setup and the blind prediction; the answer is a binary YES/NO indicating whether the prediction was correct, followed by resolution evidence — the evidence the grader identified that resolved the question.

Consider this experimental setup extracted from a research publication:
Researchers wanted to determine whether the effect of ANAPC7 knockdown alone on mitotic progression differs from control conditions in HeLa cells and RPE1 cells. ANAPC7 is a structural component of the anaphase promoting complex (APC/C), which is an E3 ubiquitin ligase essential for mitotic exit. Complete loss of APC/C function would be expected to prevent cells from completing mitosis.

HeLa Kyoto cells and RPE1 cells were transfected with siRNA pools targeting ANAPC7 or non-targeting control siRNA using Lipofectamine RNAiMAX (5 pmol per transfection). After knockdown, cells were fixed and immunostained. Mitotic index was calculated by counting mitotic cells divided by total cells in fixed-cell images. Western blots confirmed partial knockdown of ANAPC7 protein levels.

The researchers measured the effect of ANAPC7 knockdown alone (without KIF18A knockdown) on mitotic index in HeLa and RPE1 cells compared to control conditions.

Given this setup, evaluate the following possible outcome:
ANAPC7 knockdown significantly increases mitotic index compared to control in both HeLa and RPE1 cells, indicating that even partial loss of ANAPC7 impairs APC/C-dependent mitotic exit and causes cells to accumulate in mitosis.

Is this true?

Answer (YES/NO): NO